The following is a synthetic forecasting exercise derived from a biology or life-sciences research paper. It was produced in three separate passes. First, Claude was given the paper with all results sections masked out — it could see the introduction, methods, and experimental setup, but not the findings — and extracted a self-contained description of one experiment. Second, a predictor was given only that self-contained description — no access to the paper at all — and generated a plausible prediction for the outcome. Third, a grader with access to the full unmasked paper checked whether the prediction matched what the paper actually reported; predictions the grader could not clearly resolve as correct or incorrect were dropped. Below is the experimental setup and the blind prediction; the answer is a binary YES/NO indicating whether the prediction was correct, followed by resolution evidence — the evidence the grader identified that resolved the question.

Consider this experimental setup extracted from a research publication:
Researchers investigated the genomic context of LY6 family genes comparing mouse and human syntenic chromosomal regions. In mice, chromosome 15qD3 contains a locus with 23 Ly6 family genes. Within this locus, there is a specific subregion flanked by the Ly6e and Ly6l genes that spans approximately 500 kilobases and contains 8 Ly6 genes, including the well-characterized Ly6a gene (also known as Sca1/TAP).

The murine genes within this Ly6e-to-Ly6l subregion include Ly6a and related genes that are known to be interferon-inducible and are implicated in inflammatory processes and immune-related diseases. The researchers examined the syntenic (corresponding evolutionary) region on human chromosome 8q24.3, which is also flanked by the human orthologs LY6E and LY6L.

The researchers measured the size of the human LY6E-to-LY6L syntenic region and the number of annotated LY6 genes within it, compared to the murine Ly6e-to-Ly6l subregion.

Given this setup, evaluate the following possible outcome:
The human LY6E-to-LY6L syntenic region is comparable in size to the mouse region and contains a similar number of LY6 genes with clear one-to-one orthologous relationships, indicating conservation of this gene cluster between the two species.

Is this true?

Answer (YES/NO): NO